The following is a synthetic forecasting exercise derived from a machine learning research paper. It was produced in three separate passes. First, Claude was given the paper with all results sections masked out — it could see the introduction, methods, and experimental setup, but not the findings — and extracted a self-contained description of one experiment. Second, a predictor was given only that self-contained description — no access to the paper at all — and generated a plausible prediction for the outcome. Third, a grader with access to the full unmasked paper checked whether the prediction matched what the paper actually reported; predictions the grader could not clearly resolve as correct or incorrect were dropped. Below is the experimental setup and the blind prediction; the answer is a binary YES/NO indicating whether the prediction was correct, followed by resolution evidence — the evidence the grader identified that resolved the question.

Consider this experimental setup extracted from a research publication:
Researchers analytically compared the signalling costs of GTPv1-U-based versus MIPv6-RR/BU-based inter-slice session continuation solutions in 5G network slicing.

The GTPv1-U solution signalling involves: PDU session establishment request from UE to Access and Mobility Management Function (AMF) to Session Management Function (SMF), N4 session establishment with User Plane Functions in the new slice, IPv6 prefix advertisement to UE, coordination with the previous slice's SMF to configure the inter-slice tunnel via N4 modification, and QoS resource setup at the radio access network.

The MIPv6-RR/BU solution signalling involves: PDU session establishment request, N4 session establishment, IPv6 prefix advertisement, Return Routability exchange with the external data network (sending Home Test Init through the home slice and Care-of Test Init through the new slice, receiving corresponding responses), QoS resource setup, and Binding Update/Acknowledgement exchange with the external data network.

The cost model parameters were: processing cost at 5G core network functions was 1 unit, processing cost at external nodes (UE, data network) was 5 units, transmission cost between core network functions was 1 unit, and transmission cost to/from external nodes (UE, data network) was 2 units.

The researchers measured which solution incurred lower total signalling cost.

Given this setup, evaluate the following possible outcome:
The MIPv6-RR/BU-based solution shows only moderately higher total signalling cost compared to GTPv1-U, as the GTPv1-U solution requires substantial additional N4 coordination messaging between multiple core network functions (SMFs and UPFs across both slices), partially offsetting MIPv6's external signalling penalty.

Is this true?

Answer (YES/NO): NO